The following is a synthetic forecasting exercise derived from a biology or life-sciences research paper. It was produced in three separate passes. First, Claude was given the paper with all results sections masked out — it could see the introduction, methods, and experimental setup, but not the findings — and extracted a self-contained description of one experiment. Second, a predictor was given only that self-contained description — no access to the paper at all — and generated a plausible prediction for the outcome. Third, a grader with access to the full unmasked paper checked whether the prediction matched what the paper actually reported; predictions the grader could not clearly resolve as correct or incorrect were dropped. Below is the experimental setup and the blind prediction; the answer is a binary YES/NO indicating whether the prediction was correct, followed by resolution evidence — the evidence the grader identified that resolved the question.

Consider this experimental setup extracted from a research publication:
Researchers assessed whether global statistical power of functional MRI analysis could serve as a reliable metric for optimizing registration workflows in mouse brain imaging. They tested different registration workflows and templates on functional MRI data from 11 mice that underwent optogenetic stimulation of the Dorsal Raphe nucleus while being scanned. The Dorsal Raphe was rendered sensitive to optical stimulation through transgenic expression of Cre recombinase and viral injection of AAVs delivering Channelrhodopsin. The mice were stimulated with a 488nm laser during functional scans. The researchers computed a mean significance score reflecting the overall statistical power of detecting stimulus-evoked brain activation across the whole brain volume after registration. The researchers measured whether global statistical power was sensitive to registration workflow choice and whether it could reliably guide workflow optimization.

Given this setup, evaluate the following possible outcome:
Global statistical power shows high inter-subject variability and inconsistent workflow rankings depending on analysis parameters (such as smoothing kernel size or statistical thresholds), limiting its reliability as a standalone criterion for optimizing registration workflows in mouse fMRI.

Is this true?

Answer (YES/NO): NO